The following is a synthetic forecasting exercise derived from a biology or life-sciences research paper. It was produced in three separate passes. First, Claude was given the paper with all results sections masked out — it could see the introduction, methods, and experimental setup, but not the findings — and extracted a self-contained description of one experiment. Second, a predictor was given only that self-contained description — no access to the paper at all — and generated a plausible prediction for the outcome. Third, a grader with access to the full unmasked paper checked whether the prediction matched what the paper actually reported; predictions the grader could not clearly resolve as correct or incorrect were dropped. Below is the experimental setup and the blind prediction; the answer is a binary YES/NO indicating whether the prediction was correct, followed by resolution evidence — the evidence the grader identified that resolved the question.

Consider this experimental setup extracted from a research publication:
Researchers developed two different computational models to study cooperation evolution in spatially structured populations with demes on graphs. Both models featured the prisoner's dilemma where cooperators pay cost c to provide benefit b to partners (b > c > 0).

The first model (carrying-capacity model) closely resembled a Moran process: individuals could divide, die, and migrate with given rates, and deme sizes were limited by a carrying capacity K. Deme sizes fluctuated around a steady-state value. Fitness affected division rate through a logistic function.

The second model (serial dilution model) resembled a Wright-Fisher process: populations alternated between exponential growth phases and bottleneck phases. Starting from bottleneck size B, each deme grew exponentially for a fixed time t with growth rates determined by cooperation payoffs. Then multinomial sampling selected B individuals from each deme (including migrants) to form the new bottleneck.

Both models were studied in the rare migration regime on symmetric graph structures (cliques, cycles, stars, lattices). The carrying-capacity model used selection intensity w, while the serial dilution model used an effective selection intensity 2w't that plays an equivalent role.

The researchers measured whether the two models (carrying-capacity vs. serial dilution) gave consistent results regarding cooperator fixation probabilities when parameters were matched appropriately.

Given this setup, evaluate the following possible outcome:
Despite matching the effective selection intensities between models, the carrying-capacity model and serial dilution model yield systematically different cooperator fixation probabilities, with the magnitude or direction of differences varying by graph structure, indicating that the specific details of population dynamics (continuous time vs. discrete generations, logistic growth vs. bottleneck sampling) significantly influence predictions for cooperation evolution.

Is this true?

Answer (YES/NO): NO